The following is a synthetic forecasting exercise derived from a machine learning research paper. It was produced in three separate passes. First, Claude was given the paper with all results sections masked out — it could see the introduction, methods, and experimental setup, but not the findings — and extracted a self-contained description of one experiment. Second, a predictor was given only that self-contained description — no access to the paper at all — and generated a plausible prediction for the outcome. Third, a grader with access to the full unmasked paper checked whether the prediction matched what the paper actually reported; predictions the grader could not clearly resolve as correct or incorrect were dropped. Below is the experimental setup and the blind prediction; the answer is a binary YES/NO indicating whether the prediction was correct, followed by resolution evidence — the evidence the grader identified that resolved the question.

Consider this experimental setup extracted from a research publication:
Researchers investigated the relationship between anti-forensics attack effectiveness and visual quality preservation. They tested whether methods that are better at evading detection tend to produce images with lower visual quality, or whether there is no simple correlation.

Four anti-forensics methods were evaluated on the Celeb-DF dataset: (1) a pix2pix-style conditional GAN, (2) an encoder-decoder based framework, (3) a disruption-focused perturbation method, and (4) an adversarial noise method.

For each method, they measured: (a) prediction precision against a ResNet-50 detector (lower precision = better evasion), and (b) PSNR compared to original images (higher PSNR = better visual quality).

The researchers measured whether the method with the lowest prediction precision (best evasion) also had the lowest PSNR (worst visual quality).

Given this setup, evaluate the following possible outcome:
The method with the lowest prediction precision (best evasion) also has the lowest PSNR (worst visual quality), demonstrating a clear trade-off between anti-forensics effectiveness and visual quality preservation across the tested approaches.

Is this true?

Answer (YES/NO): NO